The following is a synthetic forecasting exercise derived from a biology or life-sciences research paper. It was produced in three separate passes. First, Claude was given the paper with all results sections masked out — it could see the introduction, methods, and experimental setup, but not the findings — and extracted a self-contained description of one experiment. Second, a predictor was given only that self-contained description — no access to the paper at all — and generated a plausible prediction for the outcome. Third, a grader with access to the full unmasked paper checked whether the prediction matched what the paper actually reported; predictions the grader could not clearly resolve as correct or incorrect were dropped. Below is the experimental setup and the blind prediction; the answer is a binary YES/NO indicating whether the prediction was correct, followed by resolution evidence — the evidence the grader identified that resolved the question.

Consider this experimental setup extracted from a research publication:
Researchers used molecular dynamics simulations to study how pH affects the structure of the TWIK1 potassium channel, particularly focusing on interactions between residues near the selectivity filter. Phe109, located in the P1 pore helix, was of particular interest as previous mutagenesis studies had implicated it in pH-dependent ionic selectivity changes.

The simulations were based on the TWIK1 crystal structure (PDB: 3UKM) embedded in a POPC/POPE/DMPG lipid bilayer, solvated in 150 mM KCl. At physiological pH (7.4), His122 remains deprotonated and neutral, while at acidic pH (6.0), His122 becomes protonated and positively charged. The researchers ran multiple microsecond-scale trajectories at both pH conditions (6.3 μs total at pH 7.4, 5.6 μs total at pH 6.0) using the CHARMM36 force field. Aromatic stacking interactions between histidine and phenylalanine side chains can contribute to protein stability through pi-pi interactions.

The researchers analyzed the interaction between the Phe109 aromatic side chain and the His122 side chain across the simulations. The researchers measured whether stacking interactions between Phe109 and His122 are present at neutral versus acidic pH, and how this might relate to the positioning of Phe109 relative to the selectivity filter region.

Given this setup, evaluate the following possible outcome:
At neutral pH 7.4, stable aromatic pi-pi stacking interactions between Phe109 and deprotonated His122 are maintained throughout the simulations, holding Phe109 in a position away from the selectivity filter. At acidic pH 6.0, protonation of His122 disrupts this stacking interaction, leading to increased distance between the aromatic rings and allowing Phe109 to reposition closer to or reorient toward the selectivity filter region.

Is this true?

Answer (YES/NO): NO